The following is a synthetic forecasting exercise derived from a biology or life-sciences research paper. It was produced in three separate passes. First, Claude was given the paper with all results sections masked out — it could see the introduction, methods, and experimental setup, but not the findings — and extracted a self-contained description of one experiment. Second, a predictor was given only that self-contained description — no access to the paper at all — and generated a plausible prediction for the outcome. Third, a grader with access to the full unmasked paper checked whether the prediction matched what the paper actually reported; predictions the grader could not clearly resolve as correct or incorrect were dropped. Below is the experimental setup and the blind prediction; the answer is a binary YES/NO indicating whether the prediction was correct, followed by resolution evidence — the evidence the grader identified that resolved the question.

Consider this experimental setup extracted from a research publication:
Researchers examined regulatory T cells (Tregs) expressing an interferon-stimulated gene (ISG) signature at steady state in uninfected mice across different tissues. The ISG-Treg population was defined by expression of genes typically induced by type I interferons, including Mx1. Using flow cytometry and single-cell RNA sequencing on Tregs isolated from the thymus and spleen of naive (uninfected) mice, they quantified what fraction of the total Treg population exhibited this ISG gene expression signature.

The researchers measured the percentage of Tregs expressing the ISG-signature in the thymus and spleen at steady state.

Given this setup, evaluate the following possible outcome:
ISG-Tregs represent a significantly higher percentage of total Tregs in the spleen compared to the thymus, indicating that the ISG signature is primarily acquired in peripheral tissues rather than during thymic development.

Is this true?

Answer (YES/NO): NO